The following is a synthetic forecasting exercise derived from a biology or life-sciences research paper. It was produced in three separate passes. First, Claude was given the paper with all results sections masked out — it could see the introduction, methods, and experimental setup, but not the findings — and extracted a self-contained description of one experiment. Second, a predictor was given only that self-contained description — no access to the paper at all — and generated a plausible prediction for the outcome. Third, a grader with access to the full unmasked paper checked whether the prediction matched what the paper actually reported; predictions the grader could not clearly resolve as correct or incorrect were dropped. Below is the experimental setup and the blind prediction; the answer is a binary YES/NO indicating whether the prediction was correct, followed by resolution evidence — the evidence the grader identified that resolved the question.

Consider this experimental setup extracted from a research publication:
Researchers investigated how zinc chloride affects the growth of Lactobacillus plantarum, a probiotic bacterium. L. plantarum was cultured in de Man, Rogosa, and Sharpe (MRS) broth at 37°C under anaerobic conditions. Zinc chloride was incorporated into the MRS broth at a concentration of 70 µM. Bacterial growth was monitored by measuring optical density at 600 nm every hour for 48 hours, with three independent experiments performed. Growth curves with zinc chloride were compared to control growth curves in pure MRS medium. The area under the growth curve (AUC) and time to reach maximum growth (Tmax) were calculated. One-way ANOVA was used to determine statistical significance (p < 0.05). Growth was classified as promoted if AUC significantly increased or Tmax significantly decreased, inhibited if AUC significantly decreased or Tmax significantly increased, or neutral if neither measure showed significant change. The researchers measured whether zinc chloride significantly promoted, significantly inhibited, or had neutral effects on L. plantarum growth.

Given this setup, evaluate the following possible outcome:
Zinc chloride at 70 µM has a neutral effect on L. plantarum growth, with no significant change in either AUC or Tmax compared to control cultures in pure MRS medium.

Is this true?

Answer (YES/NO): YES